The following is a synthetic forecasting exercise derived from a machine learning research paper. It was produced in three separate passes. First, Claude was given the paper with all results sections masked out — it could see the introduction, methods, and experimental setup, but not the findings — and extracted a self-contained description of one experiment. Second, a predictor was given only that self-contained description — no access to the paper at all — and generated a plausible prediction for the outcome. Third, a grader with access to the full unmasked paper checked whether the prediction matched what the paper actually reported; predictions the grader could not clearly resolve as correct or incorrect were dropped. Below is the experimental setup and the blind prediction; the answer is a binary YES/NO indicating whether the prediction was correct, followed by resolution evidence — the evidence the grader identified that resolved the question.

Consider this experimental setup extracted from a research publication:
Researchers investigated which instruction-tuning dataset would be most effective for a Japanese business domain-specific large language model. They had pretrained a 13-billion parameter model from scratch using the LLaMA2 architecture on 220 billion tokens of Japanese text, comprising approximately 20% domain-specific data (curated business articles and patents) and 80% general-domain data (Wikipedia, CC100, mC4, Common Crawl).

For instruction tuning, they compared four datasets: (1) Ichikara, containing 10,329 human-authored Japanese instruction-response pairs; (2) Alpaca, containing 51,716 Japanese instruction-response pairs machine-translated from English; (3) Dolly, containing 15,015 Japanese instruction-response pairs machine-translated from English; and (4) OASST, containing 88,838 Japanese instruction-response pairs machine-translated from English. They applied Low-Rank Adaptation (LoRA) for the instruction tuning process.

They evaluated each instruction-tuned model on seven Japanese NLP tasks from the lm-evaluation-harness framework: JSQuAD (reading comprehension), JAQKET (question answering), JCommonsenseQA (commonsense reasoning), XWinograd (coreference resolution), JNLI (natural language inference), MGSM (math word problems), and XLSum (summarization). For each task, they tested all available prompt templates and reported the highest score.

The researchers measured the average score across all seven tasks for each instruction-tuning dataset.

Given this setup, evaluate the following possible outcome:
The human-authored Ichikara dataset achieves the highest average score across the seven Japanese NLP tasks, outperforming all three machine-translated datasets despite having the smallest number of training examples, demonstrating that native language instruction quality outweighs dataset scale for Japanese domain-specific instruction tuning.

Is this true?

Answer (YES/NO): YES